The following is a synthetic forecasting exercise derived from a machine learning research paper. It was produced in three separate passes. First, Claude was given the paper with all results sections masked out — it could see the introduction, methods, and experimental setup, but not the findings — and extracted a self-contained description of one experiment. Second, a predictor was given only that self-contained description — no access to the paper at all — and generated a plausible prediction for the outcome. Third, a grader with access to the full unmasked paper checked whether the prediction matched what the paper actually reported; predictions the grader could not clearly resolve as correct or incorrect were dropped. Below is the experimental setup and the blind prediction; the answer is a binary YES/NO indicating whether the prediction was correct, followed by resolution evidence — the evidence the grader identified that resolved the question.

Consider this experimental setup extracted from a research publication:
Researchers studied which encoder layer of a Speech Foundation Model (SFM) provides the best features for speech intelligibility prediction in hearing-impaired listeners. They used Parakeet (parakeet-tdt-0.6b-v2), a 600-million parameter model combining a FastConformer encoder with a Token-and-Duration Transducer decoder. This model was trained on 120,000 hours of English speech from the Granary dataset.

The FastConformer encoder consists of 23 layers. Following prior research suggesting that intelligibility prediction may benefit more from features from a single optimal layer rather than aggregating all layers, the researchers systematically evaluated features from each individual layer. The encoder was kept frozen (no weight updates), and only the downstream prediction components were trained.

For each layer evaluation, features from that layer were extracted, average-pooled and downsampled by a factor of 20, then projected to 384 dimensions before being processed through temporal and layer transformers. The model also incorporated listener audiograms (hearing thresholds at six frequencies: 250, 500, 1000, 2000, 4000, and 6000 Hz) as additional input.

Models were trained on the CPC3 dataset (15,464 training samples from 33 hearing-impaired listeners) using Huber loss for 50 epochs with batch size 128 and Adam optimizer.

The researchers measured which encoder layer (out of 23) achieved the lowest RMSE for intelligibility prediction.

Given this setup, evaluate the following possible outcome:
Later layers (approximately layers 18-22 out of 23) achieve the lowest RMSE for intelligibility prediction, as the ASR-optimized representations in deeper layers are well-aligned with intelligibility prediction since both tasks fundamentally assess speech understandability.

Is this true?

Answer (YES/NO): YES